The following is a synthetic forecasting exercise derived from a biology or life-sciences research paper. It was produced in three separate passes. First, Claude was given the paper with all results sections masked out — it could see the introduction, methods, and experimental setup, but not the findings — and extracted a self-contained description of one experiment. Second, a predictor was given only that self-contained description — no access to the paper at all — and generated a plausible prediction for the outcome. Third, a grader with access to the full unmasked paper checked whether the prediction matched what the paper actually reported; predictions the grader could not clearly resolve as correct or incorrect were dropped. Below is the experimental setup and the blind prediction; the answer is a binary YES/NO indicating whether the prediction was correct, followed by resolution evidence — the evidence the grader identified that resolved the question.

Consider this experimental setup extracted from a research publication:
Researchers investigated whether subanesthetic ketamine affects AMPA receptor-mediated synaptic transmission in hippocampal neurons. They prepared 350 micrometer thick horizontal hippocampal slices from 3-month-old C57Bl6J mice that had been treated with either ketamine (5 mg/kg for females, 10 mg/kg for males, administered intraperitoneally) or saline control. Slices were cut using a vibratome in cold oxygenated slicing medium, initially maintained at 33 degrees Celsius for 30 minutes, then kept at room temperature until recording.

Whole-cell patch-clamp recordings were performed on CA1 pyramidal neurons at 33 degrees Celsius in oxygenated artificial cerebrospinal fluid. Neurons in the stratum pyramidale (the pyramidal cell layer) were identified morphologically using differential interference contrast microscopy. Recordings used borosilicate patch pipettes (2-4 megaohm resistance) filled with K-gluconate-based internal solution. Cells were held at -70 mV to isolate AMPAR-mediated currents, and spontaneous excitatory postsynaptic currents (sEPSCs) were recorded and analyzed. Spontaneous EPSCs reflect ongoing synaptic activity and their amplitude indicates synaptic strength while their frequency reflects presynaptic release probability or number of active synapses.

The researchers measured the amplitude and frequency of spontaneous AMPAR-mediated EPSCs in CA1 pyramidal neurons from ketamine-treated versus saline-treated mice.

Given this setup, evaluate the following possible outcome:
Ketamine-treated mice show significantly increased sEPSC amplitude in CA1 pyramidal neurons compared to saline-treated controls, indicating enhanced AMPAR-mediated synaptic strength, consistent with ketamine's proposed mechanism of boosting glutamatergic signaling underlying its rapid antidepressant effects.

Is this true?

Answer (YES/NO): YES